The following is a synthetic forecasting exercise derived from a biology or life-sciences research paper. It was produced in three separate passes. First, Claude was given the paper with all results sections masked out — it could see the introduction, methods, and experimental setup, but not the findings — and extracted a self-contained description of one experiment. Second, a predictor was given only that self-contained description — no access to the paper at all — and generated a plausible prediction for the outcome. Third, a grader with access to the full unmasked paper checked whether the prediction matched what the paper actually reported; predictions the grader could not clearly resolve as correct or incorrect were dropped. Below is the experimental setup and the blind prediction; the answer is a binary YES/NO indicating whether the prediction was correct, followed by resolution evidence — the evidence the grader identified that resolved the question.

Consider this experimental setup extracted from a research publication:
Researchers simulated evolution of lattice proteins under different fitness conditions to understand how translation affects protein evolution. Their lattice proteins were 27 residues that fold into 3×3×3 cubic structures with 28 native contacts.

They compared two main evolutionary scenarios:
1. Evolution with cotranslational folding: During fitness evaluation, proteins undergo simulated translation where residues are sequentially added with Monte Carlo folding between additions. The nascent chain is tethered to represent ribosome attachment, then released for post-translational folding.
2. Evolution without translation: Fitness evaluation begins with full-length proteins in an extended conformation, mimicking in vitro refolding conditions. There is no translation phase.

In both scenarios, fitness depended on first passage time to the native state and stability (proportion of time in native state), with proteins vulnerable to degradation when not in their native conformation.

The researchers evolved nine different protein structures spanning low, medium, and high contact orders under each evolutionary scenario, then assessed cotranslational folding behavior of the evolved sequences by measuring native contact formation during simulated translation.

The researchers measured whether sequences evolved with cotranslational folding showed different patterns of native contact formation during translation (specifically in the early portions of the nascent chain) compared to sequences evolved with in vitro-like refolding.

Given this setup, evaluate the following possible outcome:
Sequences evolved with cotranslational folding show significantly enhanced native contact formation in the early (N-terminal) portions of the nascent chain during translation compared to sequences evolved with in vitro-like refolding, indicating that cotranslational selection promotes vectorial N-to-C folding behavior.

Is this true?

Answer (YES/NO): NO